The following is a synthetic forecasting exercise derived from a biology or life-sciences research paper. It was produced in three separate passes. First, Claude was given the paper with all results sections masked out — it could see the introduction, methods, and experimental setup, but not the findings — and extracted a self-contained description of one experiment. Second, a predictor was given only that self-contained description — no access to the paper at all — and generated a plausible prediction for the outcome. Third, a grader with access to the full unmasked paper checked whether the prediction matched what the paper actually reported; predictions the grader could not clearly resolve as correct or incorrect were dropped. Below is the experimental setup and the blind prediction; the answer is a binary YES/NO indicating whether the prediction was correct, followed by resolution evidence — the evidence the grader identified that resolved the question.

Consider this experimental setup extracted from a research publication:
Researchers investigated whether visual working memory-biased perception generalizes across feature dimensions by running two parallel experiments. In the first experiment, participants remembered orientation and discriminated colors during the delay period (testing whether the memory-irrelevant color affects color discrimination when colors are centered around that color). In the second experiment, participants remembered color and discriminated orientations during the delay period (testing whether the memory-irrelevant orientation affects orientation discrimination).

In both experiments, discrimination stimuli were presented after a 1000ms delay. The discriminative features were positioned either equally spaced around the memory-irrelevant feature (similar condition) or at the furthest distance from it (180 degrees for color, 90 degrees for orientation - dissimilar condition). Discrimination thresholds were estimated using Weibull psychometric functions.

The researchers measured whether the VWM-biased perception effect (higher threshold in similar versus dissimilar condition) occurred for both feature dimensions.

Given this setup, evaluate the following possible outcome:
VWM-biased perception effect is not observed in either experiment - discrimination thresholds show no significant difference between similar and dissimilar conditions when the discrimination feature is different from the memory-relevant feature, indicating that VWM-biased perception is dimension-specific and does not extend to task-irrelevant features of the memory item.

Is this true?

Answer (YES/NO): NO